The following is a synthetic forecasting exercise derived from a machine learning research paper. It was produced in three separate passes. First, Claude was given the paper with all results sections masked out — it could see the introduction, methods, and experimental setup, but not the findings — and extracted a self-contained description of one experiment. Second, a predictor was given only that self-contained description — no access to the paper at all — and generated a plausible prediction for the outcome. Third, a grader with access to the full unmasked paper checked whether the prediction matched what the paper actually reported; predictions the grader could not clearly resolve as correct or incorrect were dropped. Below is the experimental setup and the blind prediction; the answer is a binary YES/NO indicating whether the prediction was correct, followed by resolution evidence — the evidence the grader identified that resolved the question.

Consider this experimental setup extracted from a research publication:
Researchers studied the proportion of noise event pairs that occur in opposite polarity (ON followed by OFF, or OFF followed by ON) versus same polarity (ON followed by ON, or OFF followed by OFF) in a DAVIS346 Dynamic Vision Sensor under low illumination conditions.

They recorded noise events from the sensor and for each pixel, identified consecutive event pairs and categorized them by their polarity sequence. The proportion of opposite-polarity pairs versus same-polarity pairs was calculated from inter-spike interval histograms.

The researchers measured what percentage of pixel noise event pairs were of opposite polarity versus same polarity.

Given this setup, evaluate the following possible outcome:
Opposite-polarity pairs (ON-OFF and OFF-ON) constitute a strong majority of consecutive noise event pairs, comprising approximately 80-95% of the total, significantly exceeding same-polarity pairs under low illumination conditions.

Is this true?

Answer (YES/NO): YES